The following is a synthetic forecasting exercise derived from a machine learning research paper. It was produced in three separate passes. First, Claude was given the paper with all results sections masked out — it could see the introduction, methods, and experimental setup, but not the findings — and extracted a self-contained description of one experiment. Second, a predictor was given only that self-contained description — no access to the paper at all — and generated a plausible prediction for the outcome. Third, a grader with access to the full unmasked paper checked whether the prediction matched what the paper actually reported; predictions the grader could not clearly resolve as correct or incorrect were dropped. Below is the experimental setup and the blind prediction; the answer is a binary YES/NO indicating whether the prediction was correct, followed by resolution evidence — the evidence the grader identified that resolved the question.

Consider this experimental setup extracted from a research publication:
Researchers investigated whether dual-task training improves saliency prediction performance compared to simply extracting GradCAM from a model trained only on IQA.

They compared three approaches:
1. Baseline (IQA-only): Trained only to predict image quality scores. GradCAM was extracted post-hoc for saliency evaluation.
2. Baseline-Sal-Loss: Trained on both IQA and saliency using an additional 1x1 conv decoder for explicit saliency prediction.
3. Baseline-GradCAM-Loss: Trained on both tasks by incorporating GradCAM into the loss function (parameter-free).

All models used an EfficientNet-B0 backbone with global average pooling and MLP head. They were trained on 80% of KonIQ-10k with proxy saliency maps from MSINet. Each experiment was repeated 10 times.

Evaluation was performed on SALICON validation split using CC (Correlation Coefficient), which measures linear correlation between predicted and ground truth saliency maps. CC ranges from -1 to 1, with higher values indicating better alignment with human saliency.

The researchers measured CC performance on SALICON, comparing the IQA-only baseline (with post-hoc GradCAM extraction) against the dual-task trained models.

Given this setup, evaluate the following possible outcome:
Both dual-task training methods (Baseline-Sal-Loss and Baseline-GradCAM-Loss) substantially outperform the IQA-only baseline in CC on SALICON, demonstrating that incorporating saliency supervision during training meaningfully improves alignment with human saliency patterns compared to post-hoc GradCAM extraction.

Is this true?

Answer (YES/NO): YES